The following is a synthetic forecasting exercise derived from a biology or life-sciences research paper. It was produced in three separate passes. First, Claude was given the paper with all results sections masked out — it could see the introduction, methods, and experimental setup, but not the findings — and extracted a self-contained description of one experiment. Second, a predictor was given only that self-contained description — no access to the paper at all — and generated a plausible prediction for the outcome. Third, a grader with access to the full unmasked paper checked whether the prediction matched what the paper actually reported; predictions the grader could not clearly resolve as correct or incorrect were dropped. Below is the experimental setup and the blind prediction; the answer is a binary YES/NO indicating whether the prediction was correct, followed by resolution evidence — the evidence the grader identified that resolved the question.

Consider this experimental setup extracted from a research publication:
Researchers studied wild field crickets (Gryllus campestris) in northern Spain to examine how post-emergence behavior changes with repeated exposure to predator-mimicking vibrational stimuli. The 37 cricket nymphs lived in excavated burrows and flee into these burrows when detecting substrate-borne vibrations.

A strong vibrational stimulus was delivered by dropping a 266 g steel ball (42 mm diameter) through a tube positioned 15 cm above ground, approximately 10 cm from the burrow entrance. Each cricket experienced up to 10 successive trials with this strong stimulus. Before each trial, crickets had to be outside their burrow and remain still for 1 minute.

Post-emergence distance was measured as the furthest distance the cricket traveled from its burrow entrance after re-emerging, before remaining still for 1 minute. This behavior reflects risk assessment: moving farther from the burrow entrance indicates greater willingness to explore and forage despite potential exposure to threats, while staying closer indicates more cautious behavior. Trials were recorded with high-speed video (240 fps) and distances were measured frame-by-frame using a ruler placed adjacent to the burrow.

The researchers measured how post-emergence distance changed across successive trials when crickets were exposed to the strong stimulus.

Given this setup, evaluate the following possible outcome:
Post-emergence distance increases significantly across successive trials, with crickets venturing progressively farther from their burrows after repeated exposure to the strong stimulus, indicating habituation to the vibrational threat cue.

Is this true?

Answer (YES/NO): YES